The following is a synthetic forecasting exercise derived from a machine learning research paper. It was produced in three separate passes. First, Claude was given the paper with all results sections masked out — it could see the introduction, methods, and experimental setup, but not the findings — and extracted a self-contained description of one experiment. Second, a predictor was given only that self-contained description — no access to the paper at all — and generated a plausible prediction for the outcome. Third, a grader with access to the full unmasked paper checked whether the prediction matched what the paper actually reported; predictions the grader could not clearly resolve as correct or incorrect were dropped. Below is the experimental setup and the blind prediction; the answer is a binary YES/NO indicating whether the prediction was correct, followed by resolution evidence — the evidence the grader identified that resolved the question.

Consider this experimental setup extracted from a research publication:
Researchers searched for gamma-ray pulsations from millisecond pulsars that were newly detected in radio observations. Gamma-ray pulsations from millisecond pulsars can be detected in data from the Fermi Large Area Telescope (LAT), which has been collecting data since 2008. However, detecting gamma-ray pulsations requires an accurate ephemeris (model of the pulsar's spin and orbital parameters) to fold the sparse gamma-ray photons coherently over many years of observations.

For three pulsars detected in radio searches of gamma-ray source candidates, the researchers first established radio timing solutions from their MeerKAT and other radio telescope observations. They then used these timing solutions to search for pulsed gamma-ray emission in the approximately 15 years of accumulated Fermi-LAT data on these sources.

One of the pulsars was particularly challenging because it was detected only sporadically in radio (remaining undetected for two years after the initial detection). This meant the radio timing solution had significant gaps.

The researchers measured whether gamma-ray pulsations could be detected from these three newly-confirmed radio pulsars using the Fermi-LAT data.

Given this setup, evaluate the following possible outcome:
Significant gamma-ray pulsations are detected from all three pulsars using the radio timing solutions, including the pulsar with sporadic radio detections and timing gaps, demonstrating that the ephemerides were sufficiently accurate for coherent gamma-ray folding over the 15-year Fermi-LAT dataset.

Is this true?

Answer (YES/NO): NO